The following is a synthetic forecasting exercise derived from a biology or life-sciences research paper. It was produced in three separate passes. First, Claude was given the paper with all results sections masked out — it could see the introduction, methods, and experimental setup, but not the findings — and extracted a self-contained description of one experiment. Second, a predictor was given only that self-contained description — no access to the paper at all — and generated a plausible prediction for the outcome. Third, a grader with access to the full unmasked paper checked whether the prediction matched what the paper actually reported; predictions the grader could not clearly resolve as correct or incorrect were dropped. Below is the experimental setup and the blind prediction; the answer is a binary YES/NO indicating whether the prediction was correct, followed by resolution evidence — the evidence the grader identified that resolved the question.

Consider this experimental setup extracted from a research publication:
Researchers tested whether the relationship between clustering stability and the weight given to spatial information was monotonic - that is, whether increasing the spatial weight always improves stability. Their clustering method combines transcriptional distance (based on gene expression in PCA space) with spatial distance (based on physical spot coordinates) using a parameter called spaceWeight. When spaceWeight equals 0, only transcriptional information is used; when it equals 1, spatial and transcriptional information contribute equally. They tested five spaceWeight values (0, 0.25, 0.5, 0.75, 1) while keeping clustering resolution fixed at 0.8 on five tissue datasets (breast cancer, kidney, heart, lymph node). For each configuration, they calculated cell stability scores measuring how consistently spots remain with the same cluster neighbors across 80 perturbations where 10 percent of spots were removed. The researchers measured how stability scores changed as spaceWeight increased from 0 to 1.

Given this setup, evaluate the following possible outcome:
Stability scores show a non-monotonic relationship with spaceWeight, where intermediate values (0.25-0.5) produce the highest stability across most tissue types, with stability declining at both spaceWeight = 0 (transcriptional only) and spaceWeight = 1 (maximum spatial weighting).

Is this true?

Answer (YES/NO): YES